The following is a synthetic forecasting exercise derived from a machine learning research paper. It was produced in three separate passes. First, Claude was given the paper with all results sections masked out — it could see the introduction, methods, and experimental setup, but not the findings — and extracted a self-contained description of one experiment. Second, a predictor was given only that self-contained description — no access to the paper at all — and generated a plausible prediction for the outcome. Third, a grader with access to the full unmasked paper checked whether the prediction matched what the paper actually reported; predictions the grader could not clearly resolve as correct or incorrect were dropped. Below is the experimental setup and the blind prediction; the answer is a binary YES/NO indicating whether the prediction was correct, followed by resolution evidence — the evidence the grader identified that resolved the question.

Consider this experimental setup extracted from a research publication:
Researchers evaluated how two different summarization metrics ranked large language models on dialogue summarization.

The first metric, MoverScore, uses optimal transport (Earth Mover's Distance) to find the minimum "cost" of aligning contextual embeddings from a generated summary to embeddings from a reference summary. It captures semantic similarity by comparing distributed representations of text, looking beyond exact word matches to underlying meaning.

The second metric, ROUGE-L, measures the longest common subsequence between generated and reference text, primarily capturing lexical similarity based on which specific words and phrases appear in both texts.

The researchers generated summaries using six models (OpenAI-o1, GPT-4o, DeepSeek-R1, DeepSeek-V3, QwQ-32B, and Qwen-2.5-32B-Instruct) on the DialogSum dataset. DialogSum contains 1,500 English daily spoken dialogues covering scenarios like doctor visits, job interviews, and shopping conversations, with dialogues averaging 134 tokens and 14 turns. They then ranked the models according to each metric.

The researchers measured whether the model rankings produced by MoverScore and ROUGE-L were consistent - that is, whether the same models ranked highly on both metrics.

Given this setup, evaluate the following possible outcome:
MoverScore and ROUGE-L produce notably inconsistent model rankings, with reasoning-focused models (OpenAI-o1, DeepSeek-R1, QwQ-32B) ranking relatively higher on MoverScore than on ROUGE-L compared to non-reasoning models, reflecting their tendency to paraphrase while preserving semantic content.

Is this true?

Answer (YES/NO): NO